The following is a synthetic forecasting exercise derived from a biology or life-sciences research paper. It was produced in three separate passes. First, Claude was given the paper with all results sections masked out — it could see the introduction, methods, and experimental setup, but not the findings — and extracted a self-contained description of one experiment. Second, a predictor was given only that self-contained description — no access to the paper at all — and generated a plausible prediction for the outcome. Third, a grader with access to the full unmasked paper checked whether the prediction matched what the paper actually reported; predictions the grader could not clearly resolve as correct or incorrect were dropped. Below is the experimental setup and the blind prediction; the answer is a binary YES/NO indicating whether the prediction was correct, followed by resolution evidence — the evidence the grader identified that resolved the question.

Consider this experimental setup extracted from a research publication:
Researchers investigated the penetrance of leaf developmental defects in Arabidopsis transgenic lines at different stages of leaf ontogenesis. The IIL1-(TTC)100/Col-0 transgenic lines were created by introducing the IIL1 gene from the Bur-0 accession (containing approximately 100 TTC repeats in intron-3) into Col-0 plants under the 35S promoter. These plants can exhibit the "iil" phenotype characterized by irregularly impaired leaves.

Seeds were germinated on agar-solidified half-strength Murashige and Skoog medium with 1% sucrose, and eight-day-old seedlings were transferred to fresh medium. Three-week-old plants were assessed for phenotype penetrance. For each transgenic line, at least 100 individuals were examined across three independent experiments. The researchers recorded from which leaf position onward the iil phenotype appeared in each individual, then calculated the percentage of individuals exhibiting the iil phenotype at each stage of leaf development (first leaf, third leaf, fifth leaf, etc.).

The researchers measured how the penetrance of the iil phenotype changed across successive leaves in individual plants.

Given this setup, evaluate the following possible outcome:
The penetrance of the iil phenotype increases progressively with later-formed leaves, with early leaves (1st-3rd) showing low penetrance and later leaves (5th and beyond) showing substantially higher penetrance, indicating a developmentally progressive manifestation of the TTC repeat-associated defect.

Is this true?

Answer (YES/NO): NO